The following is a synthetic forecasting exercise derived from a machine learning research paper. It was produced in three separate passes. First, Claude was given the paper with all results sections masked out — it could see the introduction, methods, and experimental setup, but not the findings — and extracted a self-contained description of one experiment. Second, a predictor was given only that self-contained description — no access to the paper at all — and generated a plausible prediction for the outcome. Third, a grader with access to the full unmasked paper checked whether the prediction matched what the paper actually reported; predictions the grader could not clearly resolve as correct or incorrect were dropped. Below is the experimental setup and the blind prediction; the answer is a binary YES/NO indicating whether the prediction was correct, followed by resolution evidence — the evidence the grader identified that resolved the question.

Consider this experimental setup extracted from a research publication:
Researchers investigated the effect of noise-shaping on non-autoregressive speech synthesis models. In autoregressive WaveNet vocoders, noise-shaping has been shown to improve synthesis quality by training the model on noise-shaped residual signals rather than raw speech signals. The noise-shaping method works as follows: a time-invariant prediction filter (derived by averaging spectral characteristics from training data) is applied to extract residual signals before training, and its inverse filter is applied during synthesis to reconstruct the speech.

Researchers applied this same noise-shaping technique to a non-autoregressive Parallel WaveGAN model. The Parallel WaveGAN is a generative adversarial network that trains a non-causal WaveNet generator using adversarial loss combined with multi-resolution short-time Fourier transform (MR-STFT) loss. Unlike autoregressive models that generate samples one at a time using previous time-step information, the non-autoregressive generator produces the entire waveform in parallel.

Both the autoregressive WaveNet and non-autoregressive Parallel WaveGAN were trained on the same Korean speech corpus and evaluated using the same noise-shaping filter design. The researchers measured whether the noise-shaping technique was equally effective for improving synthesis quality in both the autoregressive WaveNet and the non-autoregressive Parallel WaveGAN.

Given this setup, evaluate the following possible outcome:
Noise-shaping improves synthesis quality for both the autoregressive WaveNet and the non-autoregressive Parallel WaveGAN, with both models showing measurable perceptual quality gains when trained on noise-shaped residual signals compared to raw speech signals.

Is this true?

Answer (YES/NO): NO